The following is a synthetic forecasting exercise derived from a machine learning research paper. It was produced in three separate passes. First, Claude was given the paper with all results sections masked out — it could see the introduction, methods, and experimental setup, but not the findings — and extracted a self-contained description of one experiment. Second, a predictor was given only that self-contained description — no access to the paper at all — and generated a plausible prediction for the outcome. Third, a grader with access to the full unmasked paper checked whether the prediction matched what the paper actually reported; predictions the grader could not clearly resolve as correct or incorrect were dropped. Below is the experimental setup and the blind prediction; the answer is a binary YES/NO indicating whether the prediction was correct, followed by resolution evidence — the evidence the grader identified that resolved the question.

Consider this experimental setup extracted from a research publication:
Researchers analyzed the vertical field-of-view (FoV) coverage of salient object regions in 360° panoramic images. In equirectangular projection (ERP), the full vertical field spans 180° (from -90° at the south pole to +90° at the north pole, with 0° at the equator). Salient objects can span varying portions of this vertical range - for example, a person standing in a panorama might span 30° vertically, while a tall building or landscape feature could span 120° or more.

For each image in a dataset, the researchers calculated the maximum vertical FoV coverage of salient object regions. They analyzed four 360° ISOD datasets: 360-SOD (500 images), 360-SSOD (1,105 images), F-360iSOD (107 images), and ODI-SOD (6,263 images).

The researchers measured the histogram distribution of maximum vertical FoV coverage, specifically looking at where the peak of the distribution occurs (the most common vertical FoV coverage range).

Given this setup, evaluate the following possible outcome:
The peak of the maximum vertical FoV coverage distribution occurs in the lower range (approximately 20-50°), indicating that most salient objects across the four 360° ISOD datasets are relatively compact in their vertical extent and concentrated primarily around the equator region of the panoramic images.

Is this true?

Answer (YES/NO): NO